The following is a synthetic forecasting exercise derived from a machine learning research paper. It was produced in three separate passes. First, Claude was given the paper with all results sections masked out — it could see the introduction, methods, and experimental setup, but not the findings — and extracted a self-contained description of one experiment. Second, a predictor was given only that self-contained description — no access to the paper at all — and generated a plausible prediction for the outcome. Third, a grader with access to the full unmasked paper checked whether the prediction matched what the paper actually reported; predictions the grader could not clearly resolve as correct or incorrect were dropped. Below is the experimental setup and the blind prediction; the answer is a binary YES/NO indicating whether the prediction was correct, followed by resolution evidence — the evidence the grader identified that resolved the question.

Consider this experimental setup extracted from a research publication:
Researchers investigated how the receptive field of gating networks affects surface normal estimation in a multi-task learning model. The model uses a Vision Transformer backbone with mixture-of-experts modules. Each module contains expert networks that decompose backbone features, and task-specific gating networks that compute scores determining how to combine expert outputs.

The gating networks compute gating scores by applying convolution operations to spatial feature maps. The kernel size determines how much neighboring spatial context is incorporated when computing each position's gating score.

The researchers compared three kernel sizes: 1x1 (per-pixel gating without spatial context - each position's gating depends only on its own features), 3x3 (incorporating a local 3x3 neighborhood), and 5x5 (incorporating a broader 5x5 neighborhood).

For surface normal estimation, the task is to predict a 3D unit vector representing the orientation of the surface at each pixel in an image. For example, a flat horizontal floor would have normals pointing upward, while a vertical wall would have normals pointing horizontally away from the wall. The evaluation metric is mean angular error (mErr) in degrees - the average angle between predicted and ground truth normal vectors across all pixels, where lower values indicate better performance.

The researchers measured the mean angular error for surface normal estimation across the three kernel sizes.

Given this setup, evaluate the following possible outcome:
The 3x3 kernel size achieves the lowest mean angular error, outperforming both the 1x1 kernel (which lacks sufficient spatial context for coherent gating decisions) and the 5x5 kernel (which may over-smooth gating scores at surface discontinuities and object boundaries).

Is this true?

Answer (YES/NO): NO